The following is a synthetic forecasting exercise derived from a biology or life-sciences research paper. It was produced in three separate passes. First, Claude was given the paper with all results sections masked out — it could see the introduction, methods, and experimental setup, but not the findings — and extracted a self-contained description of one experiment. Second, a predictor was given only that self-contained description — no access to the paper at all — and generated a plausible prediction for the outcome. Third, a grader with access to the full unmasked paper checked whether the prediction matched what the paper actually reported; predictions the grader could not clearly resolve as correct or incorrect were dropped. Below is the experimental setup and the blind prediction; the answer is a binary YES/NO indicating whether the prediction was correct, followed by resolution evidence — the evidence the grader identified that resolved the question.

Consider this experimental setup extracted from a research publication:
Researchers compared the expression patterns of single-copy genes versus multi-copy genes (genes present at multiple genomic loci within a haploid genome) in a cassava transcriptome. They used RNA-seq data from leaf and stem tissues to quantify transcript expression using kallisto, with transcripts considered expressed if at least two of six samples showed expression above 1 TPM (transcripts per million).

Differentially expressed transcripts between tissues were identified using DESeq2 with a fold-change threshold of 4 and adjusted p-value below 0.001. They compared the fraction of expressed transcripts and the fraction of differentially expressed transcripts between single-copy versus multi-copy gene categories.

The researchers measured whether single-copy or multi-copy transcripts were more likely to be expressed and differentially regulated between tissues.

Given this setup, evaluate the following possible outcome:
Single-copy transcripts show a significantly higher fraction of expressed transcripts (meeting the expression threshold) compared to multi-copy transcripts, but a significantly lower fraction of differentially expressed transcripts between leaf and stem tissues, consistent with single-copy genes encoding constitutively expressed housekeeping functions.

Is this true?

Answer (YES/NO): NO